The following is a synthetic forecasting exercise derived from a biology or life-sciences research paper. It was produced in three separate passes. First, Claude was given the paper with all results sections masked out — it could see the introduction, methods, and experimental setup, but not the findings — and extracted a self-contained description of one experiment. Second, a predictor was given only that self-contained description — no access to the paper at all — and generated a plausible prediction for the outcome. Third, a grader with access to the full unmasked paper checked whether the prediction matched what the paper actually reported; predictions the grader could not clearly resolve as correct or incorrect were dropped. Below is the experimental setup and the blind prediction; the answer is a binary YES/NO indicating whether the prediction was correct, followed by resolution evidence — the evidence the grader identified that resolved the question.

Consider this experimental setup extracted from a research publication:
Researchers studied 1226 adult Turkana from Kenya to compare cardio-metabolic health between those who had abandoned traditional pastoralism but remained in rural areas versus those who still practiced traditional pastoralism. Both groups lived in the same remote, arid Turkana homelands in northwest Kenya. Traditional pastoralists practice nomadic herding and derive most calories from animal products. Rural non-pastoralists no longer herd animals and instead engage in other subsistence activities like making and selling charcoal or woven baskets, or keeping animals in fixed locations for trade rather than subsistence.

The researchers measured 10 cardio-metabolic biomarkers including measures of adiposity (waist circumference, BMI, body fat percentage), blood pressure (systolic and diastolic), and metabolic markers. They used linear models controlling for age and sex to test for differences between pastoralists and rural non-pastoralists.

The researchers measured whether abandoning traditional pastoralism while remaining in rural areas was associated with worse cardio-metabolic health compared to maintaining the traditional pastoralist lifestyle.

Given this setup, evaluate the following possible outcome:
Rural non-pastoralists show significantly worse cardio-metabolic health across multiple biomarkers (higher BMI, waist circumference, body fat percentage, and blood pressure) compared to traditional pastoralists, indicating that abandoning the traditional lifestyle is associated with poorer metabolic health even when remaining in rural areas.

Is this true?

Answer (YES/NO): NO